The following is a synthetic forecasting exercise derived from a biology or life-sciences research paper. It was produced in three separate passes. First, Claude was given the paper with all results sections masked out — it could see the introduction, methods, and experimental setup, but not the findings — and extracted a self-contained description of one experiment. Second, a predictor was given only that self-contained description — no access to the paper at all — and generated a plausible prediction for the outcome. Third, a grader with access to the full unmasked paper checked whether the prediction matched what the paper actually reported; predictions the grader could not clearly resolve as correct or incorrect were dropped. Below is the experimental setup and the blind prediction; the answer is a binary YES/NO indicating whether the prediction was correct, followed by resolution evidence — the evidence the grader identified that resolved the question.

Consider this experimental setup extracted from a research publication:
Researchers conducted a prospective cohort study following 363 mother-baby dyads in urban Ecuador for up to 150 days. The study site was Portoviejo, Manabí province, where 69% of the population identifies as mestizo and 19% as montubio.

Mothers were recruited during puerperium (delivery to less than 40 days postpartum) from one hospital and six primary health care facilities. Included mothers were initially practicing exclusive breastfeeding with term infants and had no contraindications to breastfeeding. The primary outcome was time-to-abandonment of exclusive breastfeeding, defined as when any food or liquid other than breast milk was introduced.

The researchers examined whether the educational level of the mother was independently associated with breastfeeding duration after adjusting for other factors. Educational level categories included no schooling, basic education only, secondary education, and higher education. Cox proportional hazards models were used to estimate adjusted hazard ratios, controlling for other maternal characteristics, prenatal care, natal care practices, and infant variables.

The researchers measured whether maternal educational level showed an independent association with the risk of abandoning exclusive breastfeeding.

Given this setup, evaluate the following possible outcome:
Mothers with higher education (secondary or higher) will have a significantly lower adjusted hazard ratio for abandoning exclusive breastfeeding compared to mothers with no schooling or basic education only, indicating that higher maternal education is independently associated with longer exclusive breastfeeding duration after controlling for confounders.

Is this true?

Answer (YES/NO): NO